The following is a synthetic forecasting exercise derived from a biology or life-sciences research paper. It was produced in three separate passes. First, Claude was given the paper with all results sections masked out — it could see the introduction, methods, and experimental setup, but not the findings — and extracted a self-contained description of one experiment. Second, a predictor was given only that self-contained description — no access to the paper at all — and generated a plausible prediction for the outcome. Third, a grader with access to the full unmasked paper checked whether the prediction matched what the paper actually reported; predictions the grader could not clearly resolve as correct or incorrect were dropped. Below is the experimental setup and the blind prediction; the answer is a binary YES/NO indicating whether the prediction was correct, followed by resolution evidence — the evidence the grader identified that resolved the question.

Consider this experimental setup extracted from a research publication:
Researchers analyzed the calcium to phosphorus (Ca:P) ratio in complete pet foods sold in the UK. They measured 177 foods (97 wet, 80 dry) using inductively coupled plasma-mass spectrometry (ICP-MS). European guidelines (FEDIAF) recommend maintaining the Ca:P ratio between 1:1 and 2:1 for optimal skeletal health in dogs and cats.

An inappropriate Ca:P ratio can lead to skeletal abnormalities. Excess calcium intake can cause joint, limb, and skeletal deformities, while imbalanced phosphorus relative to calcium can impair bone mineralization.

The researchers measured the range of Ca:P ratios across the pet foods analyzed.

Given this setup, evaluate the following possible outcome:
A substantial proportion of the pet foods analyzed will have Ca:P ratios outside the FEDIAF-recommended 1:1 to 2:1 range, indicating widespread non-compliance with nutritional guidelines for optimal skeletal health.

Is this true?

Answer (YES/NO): YES